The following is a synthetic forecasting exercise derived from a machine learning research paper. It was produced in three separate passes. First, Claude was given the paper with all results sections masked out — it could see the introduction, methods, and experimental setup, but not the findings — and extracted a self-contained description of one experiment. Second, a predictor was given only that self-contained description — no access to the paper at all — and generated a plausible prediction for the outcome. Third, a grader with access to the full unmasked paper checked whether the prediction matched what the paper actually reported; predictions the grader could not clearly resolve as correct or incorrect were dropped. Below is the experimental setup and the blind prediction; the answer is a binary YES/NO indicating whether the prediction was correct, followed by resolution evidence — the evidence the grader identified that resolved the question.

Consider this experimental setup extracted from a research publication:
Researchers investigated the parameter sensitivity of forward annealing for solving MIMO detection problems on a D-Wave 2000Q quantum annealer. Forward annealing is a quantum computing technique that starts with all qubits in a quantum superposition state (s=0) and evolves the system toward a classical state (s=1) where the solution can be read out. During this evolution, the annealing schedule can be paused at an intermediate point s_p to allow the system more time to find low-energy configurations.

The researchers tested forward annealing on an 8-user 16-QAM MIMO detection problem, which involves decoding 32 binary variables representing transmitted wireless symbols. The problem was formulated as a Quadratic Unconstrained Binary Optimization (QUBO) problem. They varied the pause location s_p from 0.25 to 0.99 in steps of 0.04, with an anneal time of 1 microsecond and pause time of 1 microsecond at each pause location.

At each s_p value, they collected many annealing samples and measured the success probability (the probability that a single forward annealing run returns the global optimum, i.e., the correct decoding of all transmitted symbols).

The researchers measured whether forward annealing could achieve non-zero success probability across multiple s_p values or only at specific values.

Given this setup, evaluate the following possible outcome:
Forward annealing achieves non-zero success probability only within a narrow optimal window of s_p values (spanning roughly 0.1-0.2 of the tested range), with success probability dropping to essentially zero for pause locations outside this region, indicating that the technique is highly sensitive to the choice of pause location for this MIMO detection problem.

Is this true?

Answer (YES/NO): NO